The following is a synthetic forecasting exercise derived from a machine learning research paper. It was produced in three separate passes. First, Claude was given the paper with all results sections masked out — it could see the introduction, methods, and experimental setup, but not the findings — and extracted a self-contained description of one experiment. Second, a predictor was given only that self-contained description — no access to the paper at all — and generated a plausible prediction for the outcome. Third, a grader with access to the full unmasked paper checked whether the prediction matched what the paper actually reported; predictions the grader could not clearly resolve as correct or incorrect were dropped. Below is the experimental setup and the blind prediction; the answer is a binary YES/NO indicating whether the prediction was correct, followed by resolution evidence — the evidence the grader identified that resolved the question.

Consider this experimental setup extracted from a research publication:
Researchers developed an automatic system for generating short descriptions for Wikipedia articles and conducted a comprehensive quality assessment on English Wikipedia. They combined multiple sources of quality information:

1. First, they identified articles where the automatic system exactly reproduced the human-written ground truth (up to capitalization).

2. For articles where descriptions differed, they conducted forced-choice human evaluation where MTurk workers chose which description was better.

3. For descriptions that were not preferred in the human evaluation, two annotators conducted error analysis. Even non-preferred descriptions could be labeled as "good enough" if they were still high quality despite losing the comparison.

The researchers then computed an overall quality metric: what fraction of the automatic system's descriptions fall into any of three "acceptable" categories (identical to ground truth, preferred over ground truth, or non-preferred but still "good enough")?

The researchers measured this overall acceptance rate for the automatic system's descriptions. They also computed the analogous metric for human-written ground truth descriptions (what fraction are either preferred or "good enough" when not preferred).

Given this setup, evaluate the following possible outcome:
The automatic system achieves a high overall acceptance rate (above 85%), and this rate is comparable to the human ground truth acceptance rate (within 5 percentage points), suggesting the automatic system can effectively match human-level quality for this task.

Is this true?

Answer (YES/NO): YES